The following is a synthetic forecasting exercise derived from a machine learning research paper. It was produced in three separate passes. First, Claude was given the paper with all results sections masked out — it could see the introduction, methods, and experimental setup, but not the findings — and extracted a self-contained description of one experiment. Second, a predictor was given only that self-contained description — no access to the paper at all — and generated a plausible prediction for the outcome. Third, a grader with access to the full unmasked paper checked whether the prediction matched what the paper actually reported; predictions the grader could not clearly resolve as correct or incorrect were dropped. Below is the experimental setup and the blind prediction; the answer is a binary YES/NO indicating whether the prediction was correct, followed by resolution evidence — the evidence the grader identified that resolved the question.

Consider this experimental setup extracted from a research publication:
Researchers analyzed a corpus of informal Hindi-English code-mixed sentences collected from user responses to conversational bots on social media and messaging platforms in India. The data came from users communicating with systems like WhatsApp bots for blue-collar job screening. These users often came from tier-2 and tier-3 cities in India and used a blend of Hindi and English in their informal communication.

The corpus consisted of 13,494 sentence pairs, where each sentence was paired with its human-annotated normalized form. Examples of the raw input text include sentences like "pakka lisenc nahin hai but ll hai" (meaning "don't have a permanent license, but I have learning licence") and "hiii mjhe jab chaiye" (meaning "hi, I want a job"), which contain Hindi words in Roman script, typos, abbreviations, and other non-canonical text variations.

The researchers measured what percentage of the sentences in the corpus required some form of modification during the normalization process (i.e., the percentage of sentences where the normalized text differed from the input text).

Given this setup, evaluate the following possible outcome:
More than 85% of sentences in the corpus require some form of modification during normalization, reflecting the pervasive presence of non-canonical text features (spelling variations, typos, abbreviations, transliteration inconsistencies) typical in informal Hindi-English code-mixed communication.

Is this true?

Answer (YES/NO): NO